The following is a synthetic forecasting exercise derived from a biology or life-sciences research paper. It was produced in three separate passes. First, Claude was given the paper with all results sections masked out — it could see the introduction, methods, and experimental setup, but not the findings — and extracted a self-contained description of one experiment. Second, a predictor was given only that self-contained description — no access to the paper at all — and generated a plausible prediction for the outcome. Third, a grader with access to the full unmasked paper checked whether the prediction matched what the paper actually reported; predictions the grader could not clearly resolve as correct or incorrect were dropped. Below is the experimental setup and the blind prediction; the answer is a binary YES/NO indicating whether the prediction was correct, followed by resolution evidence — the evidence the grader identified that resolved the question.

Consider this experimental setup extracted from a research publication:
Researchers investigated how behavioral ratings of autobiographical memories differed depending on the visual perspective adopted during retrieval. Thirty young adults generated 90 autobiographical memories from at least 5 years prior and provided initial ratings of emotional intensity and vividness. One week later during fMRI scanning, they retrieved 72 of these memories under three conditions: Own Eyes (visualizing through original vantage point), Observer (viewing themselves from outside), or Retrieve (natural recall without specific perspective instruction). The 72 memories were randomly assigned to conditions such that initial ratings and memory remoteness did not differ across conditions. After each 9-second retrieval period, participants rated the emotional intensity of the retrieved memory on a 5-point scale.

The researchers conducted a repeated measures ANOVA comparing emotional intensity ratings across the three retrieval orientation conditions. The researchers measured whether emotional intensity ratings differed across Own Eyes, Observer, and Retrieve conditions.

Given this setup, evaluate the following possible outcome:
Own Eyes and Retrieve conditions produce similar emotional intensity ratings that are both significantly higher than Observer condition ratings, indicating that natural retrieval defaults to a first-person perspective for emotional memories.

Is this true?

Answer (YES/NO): NO